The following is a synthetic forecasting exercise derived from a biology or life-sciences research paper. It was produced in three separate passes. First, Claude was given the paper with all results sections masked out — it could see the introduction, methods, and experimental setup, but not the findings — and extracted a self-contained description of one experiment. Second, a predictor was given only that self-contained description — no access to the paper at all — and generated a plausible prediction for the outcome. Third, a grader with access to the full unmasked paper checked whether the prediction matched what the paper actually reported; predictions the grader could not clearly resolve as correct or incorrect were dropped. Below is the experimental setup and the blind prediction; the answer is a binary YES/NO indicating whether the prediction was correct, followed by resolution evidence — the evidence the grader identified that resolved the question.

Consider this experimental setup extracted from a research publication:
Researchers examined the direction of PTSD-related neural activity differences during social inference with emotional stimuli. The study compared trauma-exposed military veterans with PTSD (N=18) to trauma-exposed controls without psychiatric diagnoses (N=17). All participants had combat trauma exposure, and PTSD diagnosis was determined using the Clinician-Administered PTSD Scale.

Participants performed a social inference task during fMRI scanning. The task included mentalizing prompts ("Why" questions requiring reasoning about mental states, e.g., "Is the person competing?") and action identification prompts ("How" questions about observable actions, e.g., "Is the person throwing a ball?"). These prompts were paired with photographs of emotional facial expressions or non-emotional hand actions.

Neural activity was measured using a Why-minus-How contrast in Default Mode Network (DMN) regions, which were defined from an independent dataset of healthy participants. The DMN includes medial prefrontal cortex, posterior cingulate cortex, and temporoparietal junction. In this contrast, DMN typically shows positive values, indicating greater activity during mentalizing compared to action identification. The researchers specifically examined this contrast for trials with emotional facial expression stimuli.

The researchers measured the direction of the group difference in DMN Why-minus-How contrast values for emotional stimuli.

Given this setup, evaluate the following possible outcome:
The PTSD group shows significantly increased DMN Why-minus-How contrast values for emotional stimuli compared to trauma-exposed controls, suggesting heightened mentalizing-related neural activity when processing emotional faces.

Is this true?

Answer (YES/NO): YES